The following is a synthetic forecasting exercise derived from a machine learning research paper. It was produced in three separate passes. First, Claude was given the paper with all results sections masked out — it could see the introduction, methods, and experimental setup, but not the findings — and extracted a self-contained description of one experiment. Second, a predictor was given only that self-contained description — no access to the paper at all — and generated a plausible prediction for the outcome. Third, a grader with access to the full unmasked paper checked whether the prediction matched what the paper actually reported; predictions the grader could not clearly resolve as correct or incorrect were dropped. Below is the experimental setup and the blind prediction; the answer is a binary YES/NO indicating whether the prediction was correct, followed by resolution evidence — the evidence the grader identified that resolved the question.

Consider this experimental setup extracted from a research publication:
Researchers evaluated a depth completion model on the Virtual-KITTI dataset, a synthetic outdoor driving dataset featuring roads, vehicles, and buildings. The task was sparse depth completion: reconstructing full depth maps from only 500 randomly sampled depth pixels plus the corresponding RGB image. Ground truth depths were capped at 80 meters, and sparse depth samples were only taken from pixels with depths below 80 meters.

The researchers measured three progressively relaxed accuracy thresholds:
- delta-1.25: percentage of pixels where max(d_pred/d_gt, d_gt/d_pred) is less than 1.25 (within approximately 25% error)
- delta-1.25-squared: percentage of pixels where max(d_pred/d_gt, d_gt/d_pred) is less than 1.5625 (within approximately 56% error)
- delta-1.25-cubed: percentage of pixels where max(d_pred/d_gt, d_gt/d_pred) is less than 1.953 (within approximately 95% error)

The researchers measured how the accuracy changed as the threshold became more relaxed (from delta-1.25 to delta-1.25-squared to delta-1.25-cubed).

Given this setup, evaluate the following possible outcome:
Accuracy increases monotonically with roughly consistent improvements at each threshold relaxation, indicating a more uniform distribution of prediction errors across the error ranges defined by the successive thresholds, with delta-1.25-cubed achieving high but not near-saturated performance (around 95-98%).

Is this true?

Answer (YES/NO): NO